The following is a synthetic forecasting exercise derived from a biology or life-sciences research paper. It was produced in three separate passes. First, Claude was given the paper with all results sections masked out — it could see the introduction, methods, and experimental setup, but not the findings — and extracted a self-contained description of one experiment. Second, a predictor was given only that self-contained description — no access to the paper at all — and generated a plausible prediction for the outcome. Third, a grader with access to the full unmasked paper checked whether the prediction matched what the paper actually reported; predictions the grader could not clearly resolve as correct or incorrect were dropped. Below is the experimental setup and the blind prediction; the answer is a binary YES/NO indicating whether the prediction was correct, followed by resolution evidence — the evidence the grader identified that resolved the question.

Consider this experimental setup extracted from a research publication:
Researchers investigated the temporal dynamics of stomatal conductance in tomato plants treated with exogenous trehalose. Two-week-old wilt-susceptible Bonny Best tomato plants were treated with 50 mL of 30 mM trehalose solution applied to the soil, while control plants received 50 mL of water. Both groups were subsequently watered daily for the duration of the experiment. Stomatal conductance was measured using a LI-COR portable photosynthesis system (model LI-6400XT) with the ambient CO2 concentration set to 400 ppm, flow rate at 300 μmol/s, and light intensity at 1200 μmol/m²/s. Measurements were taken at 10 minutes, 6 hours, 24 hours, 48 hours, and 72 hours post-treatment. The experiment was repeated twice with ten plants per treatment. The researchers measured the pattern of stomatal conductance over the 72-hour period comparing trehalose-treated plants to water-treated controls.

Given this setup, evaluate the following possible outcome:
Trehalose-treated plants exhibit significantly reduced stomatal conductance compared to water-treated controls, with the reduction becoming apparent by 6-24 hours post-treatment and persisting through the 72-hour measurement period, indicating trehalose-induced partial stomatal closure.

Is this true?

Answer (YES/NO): NO